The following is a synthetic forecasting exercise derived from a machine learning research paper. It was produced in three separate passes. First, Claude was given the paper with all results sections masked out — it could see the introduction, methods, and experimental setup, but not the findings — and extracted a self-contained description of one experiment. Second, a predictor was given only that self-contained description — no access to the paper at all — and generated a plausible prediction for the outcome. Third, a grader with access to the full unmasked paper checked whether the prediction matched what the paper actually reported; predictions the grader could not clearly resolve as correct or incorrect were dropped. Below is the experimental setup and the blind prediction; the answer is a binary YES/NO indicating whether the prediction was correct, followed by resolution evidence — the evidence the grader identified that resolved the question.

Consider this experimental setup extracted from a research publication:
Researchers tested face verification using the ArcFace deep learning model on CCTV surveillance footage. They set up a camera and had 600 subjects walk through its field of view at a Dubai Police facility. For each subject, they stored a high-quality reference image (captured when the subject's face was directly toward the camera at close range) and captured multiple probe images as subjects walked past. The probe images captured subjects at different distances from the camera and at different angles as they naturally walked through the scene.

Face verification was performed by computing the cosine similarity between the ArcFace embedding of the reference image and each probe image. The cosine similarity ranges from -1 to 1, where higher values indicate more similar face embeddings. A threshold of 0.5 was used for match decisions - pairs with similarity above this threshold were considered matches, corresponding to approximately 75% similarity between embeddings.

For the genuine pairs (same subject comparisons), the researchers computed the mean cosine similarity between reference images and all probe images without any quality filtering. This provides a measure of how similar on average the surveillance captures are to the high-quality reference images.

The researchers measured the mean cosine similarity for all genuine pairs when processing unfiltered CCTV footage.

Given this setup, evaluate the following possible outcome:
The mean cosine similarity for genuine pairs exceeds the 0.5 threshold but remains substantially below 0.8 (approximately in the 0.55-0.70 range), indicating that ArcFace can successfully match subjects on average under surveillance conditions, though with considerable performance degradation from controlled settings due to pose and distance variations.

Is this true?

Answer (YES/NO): YES